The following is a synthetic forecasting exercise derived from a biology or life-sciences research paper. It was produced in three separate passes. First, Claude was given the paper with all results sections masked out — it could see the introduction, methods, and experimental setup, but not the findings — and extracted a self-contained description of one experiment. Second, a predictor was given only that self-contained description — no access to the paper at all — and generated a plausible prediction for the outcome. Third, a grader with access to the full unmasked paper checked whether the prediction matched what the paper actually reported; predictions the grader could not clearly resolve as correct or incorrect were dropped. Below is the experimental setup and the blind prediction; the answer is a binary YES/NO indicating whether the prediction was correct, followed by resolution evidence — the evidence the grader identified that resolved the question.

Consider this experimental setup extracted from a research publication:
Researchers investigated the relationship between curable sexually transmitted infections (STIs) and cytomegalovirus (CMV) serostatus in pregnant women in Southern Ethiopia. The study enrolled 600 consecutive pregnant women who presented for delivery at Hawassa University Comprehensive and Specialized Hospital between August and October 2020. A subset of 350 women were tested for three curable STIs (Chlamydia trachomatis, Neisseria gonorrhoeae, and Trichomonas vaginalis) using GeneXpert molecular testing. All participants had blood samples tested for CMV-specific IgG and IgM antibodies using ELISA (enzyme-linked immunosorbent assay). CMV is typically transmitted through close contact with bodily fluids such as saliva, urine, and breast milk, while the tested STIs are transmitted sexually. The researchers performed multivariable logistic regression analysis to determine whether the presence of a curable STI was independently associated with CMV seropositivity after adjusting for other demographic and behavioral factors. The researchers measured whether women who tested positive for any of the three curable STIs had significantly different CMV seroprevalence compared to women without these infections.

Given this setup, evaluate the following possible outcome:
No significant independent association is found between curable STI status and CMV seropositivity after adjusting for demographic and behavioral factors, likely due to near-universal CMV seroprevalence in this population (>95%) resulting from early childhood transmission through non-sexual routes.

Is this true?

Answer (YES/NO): NO